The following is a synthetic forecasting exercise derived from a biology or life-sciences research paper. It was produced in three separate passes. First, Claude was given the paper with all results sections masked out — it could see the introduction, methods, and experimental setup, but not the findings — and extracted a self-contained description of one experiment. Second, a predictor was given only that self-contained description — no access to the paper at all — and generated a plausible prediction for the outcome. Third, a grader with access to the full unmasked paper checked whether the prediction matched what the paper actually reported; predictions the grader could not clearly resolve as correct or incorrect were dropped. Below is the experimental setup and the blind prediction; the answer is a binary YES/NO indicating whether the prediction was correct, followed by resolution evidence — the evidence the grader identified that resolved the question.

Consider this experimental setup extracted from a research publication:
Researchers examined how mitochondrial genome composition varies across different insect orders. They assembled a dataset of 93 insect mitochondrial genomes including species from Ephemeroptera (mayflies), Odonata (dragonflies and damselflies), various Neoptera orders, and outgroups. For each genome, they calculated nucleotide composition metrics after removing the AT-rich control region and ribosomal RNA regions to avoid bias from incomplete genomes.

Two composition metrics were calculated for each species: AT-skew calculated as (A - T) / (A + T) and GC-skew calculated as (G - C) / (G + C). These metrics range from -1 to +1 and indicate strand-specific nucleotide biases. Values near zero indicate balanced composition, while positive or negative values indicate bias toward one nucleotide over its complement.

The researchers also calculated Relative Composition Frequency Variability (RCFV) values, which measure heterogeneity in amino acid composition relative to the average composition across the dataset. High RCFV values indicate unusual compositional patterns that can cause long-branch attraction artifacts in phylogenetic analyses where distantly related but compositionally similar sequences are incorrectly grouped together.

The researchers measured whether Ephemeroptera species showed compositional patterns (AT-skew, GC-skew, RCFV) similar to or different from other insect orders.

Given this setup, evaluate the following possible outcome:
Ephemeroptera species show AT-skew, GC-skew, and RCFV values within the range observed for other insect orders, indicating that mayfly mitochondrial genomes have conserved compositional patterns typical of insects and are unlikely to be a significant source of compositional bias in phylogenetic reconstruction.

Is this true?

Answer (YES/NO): NO